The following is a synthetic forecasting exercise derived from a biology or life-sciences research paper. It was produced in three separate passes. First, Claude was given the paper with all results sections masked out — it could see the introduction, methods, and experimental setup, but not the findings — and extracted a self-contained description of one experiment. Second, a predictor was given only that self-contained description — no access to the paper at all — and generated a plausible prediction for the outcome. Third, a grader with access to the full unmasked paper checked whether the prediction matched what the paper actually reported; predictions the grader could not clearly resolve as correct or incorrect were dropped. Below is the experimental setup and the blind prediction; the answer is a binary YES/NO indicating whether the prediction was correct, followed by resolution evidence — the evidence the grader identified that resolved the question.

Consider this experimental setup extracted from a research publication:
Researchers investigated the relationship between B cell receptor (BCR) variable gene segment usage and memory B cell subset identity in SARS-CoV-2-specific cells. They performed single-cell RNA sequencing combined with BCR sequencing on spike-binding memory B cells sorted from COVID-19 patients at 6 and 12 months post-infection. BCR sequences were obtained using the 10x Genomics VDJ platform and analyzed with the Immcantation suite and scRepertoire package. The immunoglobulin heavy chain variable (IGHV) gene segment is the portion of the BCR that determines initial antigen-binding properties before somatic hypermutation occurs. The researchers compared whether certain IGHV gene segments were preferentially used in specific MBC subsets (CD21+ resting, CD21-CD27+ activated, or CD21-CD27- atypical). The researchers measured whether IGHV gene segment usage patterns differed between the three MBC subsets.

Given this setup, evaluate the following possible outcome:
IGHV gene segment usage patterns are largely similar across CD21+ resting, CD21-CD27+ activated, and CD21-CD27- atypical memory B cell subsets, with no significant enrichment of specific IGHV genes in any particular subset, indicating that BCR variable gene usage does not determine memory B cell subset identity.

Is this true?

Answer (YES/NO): YES